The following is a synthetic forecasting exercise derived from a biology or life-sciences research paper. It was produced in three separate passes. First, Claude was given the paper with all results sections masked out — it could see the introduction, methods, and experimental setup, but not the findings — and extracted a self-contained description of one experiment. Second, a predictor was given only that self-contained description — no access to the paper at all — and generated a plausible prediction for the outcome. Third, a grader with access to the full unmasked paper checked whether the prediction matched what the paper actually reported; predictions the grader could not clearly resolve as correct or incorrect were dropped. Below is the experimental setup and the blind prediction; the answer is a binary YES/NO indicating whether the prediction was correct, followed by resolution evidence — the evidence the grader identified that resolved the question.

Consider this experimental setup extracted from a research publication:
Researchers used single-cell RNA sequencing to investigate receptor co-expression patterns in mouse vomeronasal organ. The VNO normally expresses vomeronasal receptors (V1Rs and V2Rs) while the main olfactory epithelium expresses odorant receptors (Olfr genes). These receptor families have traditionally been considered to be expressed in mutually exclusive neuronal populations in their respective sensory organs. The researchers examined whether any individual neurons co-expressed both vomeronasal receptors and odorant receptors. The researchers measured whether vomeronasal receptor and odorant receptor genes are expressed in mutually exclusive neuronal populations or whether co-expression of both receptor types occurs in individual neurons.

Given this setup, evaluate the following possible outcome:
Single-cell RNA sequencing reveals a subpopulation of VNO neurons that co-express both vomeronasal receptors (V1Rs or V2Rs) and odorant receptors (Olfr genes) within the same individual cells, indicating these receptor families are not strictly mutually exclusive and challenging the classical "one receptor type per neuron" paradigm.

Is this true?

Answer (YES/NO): YES